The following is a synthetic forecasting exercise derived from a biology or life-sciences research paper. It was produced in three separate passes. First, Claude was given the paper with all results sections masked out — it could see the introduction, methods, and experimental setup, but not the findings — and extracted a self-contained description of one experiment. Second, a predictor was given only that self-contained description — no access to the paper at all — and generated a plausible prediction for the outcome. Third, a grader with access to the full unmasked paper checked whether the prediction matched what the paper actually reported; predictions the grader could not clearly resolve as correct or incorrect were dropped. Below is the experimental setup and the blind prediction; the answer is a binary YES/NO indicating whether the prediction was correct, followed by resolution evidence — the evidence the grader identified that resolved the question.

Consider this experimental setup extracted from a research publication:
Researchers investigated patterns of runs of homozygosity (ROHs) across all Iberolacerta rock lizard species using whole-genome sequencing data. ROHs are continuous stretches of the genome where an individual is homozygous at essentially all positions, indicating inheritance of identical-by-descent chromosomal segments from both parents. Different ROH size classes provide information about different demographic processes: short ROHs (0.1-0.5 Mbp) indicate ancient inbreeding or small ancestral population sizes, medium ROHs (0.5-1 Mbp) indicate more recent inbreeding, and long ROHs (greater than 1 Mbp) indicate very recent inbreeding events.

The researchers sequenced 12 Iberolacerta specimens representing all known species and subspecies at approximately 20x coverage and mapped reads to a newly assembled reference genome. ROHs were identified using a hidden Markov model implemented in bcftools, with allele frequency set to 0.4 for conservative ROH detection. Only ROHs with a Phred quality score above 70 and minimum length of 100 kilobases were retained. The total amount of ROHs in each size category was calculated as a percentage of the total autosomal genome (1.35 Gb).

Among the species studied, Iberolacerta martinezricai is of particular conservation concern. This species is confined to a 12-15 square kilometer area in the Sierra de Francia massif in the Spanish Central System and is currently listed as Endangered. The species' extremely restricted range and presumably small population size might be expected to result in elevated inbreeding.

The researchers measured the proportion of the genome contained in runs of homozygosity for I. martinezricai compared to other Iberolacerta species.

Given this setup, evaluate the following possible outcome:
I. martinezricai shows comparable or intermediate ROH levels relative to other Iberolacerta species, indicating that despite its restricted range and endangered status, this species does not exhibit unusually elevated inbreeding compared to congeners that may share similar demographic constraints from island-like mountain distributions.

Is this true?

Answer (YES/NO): YES